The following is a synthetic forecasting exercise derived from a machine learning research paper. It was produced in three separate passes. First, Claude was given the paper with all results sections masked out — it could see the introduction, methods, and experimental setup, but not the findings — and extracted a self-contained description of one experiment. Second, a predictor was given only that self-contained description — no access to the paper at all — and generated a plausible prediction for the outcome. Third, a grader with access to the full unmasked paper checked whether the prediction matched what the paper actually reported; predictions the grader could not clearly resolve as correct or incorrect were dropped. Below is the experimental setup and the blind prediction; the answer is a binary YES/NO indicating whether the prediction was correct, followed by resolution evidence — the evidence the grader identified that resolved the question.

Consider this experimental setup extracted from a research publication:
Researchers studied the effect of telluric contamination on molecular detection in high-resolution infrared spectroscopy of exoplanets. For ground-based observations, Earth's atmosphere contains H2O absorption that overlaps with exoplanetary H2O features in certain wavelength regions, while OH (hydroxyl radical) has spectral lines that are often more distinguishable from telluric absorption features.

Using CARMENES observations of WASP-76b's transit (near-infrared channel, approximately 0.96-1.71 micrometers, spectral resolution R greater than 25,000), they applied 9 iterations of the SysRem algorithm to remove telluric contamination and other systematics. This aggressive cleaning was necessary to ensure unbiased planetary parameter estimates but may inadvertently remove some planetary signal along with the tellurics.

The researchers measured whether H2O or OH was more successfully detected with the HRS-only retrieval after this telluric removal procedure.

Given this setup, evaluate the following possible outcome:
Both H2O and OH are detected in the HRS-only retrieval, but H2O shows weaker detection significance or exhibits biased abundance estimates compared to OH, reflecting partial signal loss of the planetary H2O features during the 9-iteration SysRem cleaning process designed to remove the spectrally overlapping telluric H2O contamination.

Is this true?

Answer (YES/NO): NO